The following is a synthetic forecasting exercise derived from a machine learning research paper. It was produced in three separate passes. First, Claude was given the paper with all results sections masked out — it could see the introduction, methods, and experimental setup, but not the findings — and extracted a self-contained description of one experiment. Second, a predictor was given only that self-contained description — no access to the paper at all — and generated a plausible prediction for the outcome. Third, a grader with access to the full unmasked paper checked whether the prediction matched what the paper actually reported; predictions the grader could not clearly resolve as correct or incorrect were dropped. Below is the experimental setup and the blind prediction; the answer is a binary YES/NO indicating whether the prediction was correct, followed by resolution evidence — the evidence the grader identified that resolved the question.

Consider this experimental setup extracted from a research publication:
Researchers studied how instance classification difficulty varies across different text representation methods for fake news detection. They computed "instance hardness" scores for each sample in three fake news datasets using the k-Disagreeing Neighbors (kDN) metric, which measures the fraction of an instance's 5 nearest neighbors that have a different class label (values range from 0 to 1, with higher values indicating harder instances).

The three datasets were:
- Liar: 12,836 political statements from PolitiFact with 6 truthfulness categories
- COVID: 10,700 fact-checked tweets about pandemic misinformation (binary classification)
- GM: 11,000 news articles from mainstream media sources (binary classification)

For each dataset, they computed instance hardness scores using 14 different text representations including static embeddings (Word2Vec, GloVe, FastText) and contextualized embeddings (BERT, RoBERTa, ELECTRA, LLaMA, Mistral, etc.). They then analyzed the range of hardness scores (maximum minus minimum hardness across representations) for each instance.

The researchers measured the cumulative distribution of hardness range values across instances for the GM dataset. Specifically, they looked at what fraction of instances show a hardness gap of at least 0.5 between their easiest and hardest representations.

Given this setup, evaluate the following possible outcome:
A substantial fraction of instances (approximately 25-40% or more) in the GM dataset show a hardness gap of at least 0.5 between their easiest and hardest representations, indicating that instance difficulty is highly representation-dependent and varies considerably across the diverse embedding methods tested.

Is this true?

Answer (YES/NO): YES